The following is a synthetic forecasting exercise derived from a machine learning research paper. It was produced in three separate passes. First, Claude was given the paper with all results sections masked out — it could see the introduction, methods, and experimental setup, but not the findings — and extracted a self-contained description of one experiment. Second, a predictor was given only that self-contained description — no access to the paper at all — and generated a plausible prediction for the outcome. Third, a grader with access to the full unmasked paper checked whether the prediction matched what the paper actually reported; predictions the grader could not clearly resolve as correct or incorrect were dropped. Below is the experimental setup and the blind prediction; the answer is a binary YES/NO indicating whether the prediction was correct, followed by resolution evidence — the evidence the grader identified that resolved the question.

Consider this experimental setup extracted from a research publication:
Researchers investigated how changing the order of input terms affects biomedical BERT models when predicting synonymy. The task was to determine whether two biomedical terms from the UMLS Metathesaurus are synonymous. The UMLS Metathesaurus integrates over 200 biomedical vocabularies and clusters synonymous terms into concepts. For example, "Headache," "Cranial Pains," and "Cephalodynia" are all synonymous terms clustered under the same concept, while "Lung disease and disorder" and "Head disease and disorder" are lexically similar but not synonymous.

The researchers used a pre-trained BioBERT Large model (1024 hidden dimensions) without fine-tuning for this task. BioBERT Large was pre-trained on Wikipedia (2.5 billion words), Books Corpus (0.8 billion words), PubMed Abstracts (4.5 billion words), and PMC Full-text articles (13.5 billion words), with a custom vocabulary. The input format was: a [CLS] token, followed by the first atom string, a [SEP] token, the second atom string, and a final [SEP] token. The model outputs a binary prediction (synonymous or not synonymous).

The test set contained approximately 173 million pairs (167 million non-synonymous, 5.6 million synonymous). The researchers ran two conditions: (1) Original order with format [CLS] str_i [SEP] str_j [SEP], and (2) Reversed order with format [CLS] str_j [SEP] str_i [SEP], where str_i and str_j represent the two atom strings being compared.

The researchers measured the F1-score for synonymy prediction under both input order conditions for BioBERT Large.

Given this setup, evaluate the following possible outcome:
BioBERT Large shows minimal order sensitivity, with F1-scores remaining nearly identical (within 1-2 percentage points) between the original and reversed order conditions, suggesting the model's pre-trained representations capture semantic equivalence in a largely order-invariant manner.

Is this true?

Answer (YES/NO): YES